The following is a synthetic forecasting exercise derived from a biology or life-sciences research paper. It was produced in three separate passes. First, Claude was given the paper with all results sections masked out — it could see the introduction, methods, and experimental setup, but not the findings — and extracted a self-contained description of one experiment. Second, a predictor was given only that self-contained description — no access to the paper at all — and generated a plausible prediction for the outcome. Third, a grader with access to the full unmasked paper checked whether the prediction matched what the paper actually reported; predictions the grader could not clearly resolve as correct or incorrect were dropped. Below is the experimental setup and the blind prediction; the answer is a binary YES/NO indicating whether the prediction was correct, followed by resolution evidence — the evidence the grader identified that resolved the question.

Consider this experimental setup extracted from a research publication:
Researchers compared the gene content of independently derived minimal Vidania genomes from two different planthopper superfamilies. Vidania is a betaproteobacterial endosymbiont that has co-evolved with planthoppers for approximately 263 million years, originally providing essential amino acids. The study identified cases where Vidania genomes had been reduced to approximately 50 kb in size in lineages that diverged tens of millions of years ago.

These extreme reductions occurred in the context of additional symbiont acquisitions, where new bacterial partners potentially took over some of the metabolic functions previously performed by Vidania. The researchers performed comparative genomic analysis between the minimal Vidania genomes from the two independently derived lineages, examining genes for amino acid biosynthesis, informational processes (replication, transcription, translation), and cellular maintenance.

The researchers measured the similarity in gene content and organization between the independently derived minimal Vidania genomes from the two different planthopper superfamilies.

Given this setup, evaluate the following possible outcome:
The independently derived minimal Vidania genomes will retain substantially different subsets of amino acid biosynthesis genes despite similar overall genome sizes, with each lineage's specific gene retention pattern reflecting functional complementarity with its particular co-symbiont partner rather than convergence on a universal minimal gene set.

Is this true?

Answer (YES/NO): NO